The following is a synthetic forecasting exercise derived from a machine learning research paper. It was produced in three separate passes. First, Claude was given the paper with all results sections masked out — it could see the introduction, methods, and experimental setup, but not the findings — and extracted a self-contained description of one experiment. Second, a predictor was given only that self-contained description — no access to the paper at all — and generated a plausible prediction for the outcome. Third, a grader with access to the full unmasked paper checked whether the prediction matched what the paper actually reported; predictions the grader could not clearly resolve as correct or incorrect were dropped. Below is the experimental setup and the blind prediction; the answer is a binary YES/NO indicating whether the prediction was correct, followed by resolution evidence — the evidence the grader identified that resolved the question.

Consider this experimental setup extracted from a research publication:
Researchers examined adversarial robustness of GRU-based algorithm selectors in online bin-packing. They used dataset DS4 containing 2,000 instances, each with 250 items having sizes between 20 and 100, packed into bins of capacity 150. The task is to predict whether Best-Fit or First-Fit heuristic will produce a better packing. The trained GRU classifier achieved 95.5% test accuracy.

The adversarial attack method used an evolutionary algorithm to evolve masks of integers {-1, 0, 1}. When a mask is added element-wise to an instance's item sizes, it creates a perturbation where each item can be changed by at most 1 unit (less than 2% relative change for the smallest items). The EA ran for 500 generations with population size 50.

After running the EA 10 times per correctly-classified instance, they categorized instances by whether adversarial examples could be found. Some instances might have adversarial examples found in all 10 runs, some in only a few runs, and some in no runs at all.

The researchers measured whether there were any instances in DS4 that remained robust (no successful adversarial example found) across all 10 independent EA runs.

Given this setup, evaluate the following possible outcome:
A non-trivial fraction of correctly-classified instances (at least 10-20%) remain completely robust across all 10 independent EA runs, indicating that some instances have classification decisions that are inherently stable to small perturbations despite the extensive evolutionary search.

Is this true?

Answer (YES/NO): NO